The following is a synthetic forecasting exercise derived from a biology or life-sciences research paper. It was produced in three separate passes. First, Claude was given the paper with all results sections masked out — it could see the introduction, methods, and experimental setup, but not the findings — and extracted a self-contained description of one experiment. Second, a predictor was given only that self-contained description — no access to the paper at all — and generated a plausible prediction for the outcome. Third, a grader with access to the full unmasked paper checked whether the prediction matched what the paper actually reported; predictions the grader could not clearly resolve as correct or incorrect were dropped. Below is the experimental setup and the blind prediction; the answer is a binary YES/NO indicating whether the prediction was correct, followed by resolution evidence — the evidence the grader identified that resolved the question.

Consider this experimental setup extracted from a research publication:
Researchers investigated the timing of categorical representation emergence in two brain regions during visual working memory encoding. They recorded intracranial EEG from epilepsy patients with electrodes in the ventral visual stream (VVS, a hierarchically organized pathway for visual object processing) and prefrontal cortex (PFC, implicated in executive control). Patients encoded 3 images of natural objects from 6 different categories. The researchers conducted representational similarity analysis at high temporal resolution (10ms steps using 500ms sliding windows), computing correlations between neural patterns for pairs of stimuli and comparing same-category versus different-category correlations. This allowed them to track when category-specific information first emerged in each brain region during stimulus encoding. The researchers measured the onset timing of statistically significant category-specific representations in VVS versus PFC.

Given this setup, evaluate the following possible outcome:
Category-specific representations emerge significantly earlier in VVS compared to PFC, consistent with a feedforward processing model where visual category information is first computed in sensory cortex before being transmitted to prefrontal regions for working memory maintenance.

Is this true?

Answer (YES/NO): YES